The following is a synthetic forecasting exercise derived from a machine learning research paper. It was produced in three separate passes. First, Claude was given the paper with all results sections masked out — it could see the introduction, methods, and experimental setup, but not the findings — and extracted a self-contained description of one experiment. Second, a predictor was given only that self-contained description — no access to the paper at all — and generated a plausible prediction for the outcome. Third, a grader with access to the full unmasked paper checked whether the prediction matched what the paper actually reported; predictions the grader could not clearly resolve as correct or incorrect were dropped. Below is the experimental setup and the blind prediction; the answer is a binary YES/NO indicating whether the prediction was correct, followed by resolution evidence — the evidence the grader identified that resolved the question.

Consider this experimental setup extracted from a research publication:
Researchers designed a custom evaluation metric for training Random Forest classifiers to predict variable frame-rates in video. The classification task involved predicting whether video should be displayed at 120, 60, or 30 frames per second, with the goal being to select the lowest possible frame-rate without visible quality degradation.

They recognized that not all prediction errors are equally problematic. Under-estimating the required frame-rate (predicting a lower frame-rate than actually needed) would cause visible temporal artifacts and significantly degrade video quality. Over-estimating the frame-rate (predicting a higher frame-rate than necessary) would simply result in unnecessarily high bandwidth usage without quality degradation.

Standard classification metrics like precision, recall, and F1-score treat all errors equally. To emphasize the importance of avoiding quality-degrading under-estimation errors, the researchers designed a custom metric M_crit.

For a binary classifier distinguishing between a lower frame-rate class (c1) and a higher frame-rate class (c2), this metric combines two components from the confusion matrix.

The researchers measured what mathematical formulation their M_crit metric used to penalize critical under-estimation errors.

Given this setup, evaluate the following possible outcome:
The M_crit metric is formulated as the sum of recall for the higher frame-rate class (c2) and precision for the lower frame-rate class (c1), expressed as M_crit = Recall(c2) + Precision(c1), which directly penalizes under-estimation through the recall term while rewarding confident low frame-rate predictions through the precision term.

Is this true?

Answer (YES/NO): NO